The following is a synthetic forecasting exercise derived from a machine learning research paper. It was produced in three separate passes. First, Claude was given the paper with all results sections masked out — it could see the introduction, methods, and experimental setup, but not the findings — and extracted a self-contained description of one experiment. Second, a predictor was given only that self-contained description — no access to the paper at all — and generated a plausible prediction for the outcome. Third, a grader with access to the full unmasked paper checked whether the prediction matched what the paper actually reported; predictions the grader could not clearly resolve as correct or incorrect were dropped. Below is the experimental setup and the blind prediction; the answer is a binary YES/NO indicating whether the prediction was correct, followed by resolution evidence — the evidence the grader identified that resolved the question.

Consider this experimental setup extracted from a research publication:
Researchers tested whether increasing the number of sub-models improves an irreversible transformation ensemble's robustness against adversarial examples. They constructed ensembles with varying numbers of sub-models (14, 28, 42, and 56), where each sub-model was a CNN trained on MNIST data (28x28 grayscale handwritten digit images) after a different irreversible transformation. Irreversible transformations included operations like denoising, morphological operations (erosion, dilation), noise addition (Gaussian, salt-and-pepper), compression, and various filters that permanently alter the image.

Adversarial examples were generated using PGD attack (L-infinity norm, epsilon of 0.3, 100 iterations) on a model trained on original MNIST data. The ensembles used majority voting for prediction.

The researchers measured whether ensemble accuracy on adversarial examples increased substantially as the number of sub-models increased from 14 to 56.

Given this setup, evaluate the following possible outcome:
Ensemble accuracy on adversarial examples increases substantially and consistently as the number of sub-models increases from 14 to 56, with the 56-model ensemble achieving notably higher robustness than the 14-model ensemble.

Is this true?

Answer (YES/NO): NO